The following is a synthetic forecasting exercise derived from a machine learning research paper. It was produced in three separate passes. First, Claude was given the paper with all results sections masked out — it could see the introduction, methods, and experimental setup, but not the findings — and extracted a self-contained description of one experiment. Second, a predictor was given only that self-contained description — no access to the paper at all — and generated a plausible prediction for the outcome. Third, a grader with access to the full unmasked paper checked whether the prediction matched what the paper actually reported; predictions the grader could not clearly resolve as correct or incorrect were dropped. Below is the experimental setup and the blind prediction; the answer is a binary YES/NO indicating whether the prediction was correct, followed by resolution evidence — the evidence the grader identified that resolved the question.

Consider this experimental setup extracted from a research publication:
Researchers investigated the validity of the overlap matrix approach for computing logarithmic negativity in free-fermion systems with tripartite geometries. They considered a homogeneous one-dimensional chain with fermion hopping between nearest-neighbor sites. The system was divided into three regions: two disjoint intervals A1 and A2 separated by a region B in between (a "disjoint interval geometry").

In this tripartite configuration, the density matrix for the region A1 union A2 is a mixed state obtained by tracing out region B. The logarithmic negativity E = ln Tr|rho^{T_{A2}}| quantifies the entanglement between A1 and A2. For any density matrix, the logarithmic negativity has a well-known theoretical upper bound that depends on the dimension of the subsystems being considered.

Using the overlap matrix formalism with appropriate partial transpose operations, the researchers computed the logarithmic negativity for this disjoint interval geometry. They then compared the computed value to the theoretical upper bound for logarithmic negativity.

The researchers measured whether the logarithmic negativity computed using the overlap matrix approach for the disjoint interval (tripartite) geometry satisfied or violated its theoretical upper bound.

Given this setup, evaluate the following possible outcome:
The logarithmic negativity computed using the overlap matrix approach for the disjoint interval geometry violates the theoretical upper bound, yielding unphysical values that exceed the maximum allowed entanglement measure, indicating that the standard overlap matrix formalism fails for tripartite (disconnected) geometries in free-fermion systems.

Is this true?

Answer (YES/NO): YES